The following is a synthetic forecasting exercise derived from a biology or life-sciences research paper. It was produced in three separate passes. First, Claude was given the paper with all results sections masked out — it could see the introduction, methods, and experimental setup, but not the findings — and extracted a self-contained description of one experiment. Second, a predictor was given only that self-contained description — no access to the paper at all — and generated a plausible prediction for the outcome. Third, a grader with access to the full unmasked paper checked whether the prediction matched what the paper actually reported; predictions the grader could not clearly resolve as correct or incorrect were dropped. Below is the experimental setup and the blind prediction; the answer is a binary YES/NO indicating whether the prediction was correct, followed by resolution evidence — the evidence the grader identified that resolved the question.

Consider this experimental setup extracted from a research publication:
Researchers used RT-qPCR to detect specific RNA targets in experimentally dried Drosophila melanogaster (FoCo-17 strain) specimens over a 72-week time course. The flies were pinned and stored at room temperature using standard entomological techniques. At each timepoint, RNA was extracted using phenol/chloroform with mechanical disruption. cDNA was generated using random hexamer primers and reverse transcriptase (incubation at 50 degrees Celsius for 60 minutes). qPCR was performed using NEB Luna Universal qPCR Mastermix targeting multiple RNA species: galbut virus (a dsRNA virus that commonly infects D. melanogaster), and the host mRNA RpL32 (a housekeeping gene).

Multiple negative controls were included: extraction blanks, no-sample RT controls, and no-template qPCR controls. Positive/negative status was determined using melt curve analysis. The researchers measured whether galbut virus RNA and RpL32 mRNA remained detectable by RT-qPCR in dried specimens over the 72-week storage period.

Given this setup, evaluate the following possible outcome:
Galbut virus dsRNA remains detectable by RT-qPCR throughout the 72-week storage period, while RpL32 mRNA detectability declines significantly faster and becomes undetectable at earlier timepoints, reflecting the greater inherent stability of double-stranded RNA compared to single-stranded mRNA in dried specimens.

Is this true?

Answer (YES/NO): NO